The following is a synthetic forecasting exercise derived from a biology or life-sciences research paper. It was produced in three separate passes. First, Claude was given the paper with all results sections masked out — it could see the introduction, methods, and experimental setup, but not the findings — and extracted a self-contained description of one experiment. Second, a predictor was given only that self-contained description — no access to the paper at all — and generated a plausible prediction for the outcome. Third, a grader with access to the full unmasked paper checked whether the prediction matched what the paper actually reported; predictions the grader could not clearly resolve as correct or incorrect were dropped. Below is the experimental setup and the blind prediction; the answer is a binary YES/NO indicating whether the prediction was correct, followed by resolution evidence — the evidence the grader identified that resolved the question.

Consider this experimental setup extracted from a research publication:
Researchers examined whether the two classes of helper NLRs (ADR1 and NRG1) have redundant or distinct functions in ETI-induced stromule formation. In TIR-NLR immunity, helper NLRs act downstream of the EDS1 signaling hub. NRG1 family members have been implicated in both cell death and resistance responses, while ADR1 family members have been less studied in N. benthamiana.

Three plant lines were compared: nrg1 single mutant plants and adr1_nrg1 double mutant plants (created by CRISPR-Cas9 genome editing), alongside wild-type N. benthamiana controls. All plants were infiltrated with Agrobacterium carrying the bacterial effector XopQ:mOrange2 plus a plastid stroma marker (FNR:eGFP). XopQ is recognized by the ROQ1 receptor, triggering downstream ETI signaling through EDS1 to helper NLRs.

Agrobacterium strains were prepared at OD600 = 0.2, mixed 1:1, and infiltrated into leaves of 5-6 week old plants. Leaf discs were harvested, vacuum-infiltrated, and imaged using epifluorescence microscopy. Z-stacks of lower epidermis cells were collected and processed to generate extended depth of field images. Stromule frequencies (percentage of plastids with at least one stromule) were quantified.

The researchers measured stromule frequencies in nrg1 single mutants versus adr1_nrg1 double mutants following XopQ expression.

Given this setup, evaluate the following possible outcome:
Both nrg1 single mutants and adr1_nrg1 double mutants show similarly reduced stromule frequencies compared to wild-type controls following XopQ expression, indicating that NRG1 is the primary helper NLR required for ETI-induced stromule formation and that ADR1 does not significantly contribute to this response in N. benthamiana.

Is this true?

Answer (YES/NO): NO